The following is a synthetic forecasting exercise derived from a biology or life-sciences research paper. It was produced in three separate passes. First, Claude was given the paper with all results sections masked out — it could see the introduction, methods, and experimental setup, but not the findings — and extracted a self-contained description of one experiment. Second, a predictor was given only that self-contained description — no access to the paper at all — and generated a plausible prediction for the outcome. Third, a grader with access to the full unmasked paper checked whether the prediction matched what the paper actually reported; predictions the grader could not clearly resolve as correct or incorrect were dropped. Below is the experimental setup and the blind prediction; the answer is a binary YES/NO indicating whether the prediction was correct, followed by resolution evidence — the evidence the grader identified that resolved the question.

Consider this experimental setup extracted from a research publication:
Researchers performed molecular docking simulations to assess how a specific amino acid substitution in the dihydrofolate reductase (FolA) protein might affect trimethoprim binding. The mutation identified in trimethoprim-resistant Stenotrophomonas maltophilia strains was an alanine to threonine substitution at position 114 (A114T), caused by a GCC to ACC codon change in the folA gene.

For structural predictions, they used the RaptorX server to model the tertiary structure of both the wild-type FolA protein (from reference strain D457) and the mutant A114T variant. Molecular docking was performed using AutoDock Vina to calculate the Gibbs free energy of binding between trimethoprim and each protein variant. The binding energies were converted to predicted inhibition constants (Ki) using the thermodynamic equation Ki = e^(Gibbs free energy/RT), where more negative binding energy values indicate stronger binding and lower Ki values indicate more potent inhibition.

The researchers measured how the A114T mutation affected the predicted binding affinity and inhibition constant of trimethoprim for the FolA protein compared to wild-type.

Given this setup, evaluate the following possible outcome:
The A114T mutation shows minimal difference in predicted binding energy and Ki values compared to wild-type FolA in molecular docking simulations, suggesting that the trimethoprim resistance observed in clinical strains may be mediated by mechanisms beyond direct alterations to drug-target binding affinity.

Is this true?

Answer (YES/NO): NO